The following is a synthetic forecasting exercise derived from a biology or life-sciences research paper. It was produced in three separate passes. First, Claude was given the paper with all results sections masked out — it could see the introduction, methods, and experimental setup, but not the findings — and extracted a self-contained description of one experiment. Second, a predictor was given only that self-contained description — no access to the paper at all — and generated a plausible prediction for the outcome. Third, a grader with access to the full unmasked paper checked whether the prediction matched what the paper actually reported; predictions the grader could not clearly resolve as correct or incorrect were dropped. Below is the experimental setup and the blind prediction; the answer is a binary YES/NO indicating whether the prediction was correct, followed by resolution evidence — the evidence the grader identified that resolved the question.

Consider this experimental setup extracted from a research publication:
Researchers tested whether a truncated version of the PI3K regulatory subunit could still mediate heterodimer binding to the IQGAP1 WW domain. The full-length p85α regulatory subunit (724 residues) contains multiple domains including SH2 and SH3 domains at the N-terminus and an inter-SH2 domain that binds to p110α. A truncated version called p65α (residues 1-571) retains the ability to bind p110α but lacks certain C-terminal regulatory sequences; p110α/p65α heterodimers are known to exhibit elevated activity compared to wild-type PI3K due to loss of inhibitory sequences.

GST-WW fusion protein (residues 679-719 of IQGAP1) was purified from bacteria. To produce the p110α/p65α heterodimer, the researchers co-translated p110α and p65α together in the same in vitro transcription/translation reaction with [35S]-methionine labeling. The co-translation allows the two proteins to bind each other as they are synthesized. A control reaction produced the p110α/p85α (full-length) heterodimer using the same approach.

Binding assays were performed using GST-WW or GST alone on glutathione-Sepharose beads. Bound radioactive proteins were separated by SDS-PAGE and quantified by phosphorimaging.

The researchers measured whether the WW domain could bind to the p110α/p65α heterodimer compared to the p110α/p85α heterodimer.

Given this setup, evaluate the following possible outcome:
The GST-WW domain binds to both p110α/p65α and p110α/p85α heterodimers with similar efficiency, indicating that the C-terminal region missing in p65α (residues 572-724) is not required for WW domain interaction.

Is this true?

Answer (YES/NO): YES